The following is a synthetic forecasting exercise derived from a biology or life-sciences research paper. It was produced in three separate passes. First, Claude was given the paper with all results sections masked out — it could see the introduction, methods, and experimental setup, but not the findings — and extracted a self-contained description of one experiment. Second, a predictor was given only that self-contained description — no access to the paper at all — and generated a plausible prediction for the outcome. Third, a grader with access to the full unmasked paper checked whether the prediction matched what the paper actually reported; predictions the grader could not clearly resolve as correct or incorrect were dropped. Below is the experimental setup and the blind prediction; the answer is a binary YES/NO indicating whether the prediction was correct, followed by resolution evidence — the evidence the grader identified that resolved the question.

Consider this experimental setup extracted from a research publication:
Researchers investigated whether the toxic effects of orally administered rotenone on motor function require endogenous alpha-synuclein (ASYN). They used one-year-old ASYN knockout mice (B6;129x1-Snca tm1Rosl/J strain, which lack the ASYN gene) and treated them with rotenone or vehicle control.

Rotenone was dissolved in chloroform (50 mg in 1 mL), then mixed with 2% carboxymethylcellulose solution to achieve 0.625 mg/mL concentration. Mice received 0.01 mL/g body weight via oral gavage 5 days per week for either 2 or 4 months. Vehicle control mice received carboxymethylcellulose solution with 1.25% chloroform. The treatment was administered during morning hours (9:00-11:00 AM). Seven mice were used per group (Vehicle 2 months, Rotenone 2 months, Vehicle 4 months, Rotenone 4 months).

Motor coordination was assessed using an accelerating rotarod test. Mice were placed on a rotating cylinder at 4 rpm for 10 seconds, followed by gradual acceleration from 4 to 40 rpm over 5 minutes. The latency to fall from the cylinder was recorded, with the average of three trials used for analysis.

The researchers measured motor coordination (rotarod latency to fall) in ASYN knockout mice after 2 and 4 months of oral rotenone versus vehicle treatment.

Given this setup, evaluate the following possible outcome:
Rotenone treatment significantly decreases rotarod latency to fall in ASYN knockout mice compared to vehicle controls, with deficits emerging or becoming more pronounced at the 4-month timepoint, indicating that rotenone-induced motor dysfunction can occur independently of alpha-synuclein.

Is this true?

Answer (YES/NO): NO